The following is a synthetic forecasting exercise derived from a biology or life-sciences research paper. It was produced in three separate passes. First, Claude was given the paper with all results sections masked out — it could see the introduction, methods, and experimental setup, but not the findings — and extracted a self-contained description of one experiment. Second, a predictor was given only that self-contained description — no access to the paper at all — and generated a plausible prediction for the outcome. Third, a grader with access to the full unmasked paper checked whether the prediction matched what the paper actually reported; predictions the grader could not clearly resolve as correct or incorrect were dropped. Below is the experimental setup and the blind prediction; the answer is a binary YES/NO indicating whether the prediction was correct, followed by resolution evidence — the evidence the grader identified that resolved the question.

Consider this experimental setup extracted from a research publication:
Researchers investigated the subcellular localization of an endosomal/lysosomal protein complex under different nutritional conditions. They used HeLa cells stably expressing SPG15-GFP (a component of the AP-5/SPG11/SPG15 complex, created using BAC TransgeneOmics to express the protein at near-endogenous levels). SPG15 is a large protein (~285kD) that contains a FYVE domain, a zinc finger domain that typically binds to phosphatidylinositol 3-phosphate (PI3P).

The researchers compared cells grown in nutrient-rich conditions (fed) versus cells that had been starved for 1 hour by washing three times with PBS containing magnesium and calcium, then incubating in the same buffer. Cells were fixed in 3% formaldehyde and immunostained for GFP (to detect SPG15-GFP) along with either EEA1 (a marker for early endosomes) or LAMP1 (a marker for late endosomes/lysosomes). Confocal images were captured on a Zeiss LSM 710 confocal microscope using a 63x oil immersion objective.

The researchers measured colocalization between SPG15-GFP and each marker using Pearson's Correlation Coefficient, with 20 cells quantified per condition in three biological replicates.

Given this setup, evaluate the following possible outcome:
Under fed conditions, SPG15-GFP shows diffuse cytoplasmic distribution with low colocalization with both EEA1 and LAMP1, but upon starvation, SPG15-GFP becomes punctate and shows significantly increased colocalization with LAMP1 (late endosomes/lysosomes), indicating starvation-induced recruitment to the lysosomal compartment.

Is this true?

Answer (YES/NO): NO